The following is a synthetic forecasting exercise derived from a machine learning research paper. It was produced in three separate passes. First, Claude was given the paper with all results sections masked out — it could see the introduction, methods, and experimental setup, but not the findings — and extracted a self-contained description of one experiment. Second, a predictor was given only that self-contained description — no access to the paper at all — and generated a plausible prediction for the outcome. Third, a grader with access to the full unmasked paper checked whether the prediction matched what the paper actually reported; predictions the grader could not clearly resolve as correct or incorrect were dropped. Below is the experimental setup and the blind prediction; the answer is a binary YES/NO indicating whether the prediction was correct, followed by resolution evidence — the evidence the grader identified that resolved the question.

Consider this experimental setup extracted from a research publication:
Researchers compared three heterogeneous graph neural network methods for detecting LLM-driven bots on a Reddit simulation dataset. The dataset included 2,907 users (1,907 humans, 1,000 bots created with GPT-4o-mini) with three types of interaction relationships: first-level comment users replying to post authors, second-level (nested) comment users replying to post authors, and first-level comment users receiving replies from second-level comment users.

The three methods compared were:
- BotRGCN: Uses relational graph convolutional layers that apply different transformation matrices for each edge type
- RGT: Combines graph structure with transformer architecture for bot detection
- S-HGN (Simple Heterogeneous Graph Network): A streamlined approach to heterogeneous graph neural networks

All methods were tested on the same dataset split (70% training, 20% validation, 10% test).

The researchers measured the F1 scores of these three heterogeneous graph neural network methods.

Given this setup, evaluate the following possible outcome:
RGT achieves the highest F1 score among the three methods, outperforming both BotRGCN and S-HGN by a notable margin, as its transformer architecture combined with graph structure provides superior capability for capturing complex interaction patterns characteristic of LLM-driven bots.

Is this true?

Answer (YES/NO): NO